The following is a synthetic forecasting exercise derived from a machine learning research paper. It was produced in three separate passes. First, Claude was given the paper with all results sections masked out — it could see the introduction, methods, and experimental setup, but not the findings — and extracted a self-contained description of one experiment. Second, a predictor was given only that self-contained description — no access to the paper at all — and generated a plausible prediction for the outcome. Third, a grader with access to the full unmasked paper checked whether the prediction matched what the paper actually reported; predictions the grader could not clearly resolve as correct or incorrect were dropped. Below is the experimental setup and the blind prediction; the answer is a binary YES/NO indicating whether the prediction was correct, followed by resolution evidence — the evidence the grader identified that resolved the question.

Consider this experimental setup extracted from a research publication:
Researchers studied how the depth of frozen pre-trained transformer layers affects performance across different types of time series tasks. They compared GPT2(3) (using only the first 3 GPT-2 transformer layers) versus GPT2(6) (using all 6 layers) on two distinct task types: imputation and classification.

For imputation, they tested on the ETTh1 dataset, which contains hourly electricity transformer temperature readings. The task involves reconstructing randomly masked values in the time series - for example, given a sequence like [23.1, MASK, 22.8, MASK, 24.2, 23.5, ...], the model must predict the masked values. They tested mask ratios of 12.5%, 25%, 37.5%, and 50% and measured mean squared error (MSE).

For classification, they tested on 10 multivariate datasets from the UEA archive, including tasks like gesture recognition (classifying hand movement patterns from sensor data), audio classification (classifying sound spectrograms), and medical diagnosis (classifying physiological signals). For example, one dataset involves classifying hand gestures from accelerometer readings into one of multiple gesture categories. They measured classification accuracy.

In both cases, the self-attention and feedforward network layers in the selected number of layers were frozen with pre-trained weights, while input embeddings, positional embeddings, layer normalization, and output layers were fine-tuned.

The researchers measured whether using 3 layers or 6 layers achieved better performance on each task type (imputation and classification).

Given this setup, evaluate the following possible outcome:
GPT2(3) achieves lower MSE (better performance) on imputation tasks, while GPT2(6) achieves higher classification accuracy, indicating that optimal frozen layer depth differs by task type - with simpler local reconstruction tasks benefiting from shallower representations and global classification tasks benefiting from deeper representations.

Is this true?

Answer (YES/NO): YES